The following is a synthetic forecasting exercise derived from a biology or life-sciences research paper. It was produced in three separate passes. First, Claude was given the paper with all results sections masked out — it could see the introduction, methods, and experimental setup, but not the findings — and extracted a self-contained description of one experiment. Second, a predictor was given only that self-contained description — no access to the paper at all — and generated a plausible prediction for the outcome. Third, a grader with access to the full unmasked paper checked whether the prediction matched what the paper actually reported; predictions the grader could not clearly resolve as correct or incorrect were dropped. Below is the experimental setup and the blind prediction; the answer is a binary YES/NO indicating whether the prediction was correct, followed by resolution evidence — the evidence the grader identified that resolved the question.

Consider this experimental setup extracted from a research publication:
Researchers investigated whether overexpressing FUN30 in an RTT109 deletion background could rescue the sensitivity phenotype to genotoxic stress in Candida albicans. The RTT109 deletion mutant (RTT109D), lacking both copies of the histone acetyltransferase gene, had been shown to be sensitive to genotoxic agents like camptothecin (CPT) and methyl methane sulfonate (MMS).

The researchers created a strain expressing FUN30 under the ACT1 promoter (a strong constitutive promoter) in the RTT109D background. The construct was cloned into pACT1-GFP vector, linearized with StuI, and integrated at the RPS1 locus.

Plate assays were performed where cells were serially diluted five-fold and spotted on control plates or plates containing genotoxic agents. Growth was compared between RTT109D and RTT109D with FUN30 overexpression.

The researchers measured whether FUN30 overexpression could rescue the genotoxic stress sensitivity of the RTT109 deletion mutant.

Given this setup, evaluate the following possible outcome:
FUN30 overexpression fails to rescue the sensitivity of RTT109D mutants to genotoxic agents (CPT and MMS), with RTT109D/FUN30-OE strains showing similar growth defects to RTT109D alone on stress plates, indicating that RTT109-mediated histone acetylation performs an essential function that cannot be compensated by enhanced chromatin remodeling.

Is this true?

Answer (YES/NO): YES